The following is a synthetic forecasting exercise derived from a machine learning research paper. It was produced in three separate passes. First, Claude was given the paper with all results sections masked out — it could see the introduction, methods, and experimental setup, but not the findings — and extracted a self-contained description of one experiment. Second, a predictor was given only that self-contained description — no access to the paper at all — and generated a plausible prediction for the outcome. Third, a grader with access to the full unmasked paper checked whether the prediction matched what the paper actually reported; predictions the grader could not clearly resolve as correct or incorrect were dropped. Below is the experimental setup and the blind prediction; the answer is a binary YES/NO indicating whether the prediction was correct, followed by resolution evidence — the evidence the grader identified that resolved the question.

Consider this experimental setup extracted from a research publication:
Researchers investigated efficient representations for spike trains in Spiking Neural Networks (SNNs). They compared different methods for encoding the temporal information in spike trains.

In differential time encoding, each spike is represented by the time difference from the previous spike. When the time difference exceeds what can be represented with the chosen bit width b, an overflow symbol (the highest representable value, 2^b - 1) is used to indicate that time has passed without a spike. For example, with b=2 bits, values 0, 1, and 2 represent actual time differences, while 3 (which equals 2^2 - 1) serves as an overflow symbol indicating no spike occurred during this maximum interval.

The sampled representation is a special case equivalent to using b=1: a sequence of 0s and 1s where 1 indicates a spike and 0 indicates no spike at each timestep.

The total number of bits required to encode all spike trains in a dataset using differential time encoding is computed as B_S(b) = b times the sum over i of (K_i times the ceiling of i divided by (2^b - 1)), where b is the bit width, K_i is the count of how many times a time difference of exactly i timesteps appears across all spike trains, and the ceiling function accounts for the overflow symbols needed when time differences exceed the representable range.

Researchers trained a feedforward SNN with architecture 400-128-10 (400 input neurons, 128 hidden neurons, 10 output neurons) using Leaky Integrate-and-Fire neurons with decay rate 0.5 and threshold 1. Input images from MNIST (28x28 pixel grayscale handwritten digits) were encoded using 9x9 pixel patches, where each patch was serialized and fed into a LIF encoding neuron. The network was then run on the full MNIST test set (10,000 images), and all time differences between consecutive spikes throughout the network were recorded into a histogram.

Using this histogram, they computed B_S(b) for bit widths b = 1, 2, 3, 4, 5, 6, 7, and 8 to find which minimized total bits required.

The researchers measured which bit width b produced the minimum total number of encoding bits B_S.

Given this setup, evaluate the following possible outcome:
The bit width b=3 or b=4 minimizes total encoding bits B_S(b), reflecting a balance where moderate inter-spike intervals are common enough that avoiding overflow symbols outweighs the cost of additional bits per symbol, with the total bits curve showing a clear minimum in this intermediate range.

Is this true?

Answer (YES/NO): NO